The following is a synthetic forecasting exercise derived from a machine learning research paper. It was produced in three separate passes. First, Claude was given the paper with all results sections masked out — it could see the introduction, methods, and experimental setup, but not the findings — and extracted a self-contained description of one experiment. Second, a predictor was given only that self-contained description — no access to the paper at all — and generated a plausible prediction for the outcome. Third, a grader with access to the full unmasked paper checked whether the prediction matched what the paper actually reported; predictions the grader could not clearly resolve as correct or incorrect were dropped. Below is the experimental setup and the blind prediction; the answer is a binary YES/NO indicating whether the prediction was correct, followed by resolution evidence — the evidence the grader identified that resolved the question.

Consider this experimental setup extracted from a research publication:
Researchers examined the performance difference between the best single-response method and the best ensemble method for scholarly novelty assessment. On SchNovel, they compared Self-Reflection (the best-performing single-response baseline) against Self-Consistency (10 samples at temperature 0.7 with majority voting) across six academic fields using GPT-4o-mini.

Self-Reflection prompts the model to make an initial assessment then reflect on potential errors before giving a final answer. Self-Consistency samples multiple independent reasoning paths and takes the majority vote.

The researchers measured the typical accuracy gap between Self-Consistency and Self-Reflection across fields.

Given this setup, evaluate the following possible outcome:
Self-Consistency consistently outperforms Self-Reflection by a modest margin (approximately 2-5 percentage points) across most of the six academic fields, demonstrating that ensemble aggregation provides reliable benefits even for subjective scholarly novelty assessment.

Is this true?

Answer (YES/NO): NO